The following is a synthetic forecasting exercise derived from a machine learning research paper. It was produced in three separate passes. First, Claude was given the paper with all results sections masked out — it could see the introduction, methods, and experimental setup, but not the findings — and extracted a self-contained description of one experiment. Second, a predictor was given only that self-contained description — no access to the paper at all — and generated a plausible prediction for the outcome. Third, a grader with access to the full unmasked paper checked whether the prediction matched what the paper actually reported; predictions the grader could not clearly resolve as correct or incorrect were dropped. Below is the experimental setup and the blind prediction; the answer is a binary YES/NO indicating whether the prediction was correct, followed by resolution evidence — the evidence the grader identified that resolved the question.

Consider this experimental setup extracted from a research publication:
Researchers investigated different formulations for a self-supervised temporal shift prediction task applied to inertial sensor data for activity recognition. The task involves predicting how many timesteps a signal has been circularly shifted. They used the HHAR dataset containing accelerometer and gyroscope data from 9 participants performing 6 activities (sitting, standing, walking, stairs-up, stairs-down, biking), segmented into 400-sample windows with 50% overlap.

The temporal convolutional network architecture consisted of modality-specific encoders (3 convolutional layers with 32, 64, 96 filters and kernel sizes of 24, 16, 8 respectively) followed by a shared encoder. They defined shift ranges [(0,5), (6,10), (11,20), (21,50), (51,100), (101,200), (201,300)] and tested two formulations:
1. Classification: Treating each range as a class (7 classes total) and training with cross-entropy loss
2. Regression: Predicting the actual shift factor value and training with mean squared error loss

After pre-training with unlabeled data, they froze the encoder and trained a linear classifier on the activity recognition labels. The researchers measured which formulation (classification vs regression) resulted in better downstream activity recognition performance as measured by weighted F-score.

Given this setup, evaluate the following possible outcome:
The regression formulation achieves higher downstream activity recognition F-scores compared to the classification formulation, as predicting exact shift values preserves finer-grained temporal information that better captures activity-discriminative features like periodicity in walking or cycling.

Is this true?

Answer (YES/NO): YES